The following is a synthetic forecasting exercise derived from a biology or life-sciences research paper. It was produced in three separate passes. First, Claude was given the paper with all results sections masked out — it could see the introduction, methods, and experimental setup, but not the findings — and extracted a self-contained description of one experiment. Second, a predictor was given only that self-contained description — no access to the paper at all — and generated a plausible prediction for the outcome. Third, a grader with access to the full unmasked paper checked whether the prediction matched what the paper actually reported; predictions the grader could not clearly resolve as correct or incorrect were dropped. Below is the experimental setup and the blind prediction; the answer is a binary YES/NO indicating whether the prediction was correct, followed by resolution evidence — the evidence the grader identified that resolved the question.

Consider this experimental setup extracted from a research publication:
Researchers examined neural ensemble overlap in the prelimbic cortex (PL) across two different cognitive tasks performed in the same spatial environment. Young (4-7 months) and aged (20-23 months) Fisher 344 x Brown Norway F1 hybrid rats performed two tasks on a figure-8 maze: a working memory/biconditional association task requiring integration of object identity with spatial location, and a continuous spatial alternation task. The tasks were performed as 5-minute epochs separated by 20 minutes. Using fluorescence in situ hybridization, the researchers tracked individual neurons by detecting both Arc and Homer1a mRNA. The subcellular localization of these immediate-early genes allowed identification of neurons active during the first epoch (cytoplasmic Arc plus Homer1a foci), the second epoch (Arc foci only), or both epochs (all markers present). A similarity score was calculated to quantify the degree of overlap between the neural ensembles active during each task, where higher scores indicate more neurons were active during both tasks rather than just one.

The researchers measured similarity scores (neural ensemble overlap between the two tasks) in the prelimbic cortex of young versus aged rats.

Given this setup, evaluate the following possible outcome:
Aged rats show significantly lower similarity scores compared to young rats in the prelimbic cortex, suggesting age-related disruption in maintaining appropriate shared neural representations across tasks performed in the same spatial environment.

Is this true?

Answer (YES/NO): YES